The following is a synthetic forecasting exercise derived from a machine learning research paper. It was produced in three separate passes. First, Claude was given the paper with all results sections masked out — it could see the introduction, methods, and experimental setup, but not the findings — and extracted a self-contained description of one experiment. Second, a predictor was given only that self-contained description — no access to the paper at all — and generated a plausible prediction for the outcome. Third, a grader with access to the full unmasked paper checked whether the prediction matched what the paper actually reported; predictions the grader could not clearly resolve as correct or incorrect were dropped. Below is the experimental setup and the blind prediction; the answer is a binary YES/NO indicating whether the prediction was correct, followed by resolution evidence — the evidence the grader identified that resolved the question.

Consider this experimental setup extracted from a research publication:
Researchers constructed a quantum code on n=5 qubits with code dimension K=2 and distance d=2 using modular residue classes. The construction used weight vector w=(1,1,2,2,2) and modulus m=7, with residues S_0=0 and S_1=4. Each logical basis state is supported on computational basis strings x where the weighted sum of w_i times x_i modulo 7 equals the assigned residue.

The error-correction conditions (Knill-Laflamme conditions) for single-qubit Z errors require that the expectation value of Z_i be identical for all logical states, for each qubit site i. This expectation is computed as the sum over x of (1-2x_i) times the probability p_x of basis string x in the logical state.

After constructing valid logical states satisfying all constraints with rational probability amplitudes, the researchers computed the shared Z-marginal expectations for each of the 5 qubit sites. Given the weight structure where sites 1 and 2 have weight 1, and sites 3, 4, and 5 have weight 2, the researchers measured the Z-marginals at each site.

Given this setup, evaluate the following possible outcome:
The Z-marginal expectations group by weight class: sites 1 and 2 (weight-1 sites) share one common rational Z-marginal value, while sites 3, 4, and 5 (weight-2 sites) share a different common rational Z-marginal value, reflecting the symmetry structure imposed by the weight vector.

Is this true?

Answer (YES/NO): YES